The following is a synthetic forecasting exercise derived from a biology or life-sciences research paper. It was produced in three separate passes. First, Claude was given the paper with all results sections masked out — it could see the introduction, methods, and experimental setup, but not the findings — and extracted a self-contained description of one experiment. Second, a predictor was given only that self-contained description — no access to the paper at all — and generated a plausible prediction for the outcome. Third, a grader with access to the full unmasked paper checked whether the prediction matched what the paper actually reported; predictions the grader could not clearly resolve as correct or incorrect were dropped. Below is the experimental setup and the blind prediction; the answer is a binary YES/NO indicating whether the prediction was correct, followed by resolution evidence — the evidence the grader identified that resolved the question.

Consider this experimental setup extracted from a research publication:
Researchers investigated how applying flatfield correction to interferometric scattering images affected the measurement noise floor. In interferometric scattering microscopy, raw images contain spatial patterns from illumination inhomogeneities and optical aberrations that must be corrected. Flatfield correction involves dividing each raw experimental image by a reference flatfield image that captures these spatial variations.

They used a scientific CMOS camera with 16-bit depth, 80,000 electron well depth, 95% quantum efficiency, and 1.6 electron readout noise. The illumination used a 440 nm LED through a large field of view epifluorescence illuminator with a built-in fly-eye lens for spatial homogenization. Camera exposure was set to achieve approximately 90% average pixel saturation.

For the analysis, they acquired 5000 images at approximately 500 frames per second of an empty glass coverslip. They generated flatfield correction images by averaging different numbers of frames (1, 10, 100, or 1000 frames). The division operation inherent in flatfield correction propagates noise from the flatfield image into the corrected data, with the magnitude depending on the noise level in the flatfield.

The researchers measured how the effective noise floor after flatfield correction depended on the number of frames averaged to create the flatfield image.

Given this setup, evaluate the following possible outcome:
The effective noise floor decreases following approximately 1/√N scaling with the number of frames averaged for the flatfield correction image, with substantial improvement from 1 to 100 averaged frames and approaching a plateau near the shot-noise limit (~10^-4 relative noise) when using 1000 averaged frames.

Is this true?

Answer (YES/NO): NO